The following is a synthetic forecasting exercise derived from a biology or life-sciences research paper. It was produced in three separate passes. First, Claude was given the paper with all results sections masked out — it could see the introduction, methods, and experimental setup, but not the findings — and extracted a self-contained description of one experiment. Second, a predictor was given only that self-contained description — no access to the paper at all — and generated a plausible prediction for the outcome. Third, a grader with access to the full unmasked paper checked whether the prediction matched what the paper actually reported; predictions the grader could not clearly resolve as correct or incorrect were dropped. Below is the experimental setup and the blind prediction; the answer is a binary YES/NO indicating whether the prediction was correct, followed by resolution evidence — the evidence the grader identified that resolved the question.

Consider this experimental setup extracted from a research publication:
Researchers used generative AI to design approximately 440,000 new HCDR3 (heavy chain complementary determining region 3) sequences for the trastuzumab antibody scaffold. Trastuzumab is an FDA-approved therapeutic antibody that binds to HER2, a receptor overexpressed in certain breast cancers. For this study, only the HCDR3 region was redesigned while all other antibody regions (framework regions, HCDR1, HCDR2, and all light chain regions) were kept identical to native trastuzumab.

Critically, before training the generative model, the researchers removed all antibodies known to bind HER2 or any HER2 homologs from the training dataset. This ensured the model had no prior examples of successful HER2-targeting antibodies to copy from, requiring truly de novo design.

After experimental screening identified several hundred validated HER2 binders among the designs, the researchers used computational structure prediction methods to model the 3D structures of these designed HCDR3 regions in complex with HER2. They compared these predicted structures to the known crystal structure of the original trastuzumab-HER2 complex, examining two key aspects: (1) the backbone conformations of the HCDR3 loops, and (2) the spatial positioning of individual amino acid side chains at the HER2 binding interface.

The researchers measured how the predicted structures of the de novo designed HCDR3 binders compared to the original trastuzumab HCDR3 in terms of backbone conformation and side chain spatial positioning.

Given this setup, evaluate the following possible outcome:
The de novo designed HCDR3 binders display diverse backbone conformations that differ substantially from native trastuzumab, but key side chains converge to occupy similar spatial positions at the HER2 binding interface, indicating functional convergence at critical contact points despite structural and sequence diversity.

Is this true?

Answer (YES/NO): YES